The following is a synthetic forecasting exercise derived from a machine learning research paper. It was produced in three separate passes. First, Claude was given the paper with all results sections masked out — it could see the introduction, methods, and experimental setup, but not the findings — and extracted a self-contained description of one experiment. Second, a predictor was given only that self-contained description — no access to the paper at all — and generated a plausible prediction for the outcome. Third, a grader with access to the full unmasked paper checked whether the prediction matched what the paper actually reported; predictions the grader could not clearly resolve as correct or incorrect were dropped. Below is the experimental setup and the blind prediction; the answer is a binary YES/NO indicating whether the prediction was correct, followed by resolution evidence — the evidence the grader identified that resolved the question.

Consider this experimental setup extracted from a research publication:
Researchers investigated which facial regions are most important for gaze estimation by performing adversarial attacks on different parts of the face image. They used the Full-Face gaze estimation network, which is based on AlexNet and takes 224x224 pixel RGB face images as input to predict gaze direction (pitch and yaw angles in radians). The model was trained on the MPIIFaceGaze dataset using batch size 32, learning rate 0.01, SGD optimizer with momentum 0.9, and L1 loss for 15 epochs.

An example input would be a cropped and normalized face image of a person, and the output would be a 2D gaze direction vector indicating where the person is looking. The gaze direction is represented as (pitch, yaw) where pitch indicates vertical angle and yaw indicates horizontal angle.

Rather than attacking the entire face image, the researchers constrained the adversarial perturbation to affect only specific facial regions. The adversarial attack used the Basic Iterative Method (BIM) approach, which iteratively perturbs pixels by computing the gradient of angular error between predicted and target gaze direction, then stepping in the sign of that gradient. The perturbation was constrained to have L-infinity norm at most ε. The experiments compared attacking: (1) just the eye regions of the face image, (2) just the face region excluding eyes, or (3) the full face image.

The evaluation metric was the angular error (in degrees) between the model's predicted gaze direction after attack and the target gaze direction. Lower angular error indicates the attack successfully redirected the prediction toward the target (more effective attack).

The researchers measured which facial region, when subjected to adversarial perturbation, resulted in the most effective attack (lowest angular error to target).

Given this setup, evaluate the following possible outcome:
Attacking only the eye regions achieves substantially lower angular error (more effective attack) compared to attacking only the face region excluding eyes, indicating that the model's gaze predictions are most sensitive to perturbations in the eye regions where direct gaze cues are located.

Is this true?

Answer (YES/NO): YES